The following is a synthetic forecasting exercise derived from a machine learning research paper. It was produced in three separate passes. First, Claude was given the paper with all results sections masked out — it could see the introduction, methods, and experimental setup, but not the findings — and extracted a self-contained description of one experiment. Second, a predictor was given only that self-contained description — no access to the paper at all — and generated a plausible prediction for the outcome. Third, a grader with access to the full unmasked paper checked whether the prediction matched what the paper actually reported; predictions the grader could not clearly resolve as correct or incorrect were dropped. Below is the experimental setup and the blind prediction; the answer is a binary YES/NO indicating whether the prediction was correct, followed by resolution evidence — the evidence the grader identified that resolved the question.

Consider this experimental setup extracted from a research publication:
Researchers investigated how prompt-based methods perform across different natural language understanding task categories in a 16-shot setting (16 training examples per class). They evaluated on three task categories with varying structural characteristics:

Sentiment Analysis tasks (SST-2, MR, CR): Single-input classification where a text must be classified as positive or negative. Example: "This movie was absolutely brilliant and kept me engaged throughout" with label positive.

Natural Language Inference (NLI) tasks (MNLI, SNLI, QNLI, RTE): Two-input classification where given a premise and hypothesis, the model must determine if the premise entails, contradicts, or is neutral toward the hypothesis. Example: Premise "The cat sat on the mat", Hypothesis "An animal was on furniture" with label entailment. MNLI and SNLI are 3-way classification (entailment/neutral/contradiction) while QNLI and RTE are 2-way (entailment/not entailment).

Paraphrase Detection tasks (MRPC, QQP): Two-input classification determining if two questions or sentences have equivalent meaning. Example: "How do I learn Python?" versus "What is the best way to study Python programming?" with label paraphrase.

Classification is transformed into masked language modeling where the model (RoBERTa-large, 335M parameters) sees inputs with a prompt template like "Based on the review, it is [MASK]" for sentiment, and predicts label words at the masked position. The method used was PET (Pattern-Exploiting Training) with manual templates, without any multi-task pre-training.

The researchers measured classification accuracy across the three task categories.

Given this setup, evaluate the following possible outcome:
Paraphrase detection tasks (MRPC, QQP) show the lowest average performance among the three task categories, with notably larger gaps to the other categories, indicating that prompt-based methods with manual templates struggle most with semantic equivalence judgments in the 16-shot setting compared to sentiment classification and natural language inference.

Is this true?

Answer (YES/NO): NO